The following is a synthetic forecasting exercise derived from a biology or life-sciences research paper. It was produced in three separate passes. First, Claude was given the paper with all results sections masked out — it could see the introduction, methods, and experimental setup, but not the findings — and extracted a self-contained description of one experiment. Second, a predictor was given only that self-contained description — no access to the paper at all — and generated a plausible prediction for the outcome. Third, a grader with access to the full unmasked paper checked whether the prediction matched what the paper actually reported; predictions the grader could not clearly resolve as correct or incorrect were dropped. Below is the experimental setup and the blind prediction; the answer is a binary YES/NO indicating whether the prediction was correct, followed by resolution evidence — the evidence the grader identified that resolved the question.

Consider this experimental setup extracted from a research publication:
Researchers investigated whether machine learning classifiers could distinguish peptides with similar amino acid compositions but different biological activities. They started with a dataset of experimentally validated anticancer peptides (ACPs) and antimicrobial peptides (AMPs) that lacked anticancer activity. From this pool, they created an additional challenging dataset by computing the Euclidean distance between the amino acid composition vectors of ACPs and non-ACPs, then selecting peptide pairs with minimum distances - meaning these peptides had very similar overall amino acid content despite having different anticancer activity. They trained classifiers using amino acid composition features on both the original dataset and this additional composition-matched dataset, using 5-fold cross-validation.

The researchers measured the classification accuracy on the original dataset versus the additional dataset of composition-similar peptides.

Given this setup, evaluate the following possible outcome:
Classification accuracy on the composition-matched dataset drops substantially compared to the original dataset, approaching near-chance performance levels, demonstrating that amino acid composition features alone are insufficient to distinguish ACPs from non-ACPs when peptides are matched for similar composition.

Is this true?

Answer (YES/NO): NO